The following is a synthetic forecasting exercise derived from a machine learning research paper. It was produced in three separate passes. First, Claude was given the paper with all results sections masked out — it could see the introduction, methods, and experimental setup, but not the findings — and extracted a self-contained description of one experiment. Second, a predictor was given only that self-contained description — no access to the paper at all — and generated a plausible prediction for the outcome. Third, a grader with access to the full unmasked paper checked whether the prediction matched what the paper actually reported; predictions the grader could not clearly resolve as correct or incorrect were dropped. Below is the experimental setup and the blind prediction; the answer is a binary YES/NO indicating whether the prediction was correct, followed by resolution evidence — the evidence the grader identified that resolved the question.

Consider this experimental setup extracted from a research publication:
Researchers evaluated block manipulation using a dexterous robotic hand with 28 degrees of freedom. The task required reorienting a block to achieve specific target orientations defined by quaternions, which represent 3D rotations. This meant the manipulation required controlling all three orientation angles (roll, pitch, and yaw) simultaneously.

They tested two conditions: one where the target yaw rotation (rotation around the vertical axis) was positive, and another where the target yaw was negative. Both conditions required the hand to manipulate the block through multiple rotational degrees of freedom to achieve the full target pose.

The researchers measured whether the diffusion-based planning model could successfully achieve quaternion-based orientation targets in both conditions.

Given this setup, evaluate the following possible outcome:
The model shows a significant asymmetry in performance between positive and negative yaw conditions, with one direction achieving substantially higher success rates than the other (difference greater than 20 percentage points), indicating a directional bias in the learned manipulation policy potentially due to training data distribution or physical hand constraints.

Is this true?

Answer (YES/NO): NO